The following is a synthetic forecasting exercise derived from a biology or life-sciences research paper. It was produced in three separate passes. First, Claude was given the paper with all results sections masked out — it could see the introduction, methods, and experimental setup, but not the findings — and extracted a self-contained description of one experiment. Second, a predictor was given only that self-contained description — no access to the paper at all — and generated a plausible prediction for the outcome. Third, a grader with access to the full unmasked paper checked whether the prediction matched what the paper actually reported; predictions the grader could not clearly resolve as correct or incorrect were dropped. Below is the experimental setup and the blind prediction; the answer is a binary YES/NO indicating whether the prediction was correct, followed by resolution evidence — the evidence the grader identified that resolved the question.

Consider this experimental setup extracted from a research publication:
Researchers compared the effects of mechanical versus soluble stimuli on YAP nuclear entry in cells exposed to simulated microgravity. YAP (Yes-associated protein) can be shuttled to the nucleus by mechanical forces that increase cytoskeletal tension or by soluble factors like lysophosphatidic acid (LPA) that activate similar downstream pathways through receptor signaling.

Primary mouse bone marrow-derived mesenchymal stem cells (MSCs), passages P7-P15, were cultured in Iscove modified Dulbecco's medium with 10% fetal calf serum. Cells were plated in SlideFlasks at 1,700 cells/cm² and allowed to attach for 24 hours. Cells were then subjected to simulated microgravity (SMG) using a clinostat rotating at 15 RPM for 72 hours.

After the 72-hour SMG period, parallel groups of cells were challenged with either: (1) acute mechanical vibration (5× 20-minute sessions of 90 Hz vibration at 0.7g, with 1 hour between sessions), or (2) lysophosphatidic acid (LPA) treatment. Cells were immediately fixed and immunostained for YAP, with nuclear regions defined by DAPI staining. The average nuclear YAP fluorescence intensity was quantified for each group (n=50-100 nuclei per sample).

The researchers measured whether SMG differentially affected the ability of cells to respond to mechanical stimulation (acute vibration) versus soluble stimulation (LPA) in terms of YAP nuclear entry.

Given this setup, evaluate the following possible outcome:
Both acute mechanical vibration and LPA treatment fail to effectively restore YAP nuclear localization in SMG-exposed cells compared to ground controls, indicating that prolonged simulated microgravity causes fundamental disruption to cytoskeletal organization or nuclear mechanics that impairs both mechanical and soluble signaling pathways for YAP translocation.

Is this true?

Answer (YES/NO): YES